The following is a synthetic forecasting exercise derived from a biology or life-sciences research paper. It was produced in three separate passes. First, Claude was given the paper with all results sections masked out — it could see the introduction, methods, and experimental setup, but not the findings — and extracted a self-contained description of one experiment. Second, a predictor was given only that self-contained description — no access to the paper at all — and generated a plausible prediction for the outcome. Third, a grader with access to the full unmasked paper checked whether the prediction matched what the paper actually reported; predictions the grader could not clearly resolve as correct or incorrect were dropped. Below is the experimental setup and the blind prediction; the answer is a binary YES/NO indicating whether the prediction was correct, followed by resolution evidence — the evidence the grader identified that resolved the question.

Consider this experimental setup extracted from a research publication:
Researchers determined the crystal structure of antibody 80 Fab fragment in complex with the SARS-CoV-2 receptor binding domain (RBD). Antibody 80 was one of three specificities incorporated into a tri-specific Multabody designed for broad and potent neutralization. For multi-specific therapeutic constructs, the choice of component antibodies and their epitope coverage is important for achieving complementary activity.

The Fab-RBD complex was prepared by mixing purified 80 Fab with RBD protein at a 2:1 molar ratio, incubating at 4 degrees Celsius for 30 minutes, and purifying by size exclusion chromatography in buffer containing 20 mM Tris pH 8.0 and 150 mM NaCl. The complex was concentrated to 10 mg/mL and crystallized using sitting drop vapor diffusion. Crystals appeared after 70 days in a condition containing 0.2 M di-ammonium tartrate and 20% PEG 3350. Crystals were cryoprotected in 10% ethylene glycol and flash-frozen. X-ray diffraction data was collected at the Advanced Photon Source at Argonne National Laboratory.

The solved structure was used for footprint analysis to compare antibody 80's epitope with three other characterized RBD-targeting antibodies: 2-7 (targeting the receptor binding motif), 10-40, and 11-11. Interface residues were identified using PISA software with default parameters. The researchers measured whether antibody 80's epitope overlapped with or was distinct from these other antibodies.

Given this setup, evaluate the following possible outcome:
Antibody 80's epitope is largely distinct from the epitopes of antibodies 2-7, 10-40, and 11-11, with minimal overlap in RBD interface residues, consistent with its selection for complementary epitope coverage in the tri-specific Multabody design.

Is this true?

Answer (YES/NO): NO